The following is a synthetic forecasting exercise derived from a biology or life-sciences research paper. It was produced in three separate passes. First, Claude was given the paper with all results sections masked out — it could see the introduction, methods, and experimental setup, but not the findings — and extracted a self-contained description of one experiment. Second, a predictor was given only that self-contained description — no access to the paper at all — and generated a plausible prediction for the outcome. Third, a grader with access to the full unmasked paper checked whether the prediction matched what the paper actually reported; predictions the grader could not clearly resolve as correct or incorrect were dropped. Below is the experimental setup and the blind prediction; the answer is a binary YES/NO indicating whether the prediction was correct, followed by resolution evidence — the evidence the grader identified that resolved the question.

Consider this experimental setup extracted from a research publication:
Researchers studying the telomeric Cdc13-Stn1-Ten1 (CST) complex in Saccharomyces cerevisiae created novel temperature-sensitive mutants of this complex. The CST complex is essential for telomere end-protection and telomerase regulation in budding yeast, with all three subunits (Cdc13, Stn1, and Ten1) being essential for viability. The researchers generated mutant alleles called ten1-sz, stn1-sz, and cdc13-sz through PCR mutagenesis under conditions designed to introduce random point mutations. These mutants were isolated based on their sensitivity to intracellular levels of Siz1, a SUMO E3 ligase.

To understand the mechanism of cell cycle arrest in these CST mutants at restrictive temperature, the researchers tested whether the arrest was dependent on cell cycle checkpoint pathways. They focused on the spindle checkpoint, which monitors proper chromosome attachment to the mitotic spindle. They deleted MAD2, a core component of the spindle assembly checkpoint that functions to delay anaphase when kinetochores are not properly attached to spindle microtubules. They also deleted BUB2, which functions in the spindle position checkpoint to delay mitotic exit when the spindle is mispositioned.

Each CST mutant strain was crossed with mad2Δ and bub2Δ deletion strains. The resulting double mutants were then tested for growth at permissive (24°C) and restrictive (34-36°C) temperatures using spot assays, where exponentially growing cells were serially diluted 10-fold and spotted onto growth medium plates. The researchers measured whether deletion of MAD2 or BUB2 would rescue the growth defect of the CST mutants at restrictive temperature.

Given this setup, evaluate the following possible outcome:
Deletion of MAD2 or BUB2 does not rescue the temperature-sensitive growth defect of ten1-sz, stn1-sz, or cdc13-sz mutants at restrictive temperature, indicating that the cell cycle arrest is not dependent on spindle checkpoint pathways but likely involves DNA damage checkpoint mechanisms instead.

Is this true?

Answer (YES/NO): NO